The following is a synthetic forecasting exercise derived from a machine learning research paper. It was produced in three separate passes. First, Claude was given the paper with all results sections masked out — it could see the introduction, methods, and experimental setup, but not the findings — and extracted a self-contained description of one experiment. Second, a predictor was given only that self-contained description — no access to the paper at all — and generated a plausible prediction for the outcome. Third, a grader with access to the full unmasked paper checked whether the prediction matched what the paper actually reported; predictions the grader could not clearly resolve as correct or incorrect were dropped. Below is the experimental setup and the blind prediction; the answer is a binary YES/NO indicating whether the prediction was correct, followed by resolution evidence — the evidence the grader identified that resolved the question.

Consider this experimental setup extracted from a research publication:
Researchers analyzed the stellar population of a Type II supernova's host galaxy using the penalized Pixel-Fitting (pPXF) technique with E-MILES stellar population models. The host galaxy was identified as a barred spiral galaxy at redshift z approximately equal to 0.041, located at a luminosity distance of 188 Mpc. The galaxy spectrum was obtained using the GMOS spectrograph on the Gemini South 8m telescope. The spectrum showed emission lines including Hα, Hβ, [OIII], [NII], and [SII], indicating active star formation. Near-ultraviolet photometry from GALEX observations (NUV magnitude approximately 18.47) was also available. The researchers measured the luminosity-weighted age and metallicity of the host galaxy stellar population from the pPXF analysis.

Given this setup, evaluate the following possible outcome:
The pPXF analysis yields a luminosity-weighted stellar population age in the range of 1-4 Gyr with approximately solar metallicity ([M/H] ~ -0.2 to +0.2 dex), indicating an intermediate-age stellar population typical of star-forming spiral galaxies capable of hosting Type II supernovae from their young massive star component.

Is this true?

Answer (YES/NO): NO